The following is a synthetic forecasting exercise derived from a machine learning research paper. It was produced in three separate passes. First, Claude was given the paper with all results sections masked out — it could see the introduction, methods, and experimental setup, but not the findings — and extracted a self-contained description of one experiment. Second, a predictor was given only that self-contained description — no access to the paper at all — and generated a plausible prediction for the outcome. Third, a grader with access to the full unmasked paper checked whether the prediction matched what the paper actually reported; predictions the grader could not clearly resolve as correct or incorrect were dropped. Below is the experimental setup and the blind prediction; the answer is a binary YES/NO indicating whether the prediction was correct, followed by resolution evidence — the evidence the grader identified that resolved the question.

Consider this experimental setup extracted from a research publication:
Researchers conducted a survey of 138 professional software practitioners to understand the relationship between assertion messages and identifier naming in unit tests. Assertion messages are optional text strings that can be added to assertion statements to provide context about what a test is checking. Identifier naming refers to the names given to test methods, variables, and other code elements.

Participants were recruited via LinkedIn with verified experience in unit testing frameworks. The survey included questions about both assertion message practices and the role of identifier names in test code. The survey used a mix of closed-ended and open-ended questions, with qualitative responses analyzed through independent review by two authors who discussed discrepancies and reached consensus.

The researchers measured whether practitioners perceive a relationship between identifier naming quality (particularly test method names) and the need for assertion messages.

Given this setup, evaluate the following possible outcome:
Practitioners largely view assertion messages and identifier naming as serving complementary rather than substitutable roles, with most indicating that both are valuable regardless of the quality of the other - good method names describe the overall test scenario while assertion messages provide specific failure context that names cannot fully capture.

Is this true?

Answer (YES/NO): NO